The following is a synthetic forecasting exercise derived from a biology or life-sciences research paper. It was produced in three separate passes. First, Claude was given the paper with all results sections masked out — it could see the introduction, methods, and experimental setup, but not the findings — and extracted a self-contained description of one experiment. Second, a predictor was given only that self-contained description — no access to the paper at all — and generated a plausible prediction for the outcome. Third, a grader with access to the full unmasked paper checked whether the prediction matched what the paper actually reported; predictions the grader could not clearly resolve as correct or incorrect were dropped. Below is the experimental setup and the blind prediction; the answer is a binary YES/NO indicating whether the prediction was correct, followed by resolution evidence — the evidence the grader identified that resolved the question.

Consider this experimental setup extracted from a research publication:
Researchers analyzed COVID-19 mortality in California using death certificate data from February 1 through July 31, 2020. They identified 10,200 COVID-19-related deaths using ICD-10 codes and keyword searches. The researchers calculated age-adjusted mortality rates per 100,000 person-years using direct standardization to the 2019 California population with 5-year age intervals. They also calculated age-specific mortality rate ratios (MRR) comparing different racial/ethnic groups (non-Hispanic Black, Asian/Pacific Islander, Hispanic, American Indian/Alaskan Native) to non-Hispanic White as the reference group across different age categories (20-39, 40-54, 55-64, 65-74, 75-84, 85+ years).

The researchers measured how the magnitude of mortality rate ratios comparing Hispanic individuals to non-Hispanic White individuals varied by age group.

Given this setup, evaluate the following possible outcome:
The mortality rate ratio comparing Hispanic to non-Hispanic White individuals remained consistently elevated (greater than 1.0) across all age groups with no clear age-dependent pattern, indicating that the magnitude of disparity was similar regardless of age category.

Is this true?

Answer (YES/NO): NO